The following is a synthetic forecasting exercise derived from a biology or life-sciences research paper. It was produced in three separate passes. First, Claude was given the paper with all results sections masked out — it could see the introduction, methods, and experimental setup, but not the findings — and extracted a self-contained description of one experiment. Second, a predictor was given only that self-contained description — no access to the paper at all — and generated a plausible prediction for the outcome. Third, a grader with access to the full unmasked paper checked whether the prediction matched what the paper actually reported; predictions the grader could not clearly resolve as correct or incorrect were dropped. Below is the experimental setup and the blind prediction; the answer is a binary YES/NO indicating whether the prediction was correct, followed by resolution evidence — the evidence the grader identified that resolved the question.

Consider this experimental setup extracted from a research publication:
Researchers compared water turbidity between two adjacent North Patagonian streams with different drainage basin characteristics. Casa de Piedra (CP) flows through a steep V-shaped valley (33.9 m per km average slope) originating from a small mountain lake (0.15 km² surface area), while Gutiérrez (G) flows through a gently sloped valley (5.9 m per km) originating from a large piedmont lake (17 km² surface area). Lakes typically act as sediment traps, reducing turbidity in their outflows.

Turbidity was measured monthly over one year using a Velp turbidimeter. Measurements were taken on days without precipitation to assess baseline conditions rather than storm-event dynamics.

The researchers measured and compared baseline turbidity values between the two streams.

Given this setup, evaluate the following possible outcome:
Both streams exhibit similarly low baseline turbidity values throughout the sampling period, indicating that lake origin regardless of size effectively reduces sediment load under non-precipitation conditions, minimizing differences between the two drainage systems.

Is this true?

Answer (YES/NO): NO